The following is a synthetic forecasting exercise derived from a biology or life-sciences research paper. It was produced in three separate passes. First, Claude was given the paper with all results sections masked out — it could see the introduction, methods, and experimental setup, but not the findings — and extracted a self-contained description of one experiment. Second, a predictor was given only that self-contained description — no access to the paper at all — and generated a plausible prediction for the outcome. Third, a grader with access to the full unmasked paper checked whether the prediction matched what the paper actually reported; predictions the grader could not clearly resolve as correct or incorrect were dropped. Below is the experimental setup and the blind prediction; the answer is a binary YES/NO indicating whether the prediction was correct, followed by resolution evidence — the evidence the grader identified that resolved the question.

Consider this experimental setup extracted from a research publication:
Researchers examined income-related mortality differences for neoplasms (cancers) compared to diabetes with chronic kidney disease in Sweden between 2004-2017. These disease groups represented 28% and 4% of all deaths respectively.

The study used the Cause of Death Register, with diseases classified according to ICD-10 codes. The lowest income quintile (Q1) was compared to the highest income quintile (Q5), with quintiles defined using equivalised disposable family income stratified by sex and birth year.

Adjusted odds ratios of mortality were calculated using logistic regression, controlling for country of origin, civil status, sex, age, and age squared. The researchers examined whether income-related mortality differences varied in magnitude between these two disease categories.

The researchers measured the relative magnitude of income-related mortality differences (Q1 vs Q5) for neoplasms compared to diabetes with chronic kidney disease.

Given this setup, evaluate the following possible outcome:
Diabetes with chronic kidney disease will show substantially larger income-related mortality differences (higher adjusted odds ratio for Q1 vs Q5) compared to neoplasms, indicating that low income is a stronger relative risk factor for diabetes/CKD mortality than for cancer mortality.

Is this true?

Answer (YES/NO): YES